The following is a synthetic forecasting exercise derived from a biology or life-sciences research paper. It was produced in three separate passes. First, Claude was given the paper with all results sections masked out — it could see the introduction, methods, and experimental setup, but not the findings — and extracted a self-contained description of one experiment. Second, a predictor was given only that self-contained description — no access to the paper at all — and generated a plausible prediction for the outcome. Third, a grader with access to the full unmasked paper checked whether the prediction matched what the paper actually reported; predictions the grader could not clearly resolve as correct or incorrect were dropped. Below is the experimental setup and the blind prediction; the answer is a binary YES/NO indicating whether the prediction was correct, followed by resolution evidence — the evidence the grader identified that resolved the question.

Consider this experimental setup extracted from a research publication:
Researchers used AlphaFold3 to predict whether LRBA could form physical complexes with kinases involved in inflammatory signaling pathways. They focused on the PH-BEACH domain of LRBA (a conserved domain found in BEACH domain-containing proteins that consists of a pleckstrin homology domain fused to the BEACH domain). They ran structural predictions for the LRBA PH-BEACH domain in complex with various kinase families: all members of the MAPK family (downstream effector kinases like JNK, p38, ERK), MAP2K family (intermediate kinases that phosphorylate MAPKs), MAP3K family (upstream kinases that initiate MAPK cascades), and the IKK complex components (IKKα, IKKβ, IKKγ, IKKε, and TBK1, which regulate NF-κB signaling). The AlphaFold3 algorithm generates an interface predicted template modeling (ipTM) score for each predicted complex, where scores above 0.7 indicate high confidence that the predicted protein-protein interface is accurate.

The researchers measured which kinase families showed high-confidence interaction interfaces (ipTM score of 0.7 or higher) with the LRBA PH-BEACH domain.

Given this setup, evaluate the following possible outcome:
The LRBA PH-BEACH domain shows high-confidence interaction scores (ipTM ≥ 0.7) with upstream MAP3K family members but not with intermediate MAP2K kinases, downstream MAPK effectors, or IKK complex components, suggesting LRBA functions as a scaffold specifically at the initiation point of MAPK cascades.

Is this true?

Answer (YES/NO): YES